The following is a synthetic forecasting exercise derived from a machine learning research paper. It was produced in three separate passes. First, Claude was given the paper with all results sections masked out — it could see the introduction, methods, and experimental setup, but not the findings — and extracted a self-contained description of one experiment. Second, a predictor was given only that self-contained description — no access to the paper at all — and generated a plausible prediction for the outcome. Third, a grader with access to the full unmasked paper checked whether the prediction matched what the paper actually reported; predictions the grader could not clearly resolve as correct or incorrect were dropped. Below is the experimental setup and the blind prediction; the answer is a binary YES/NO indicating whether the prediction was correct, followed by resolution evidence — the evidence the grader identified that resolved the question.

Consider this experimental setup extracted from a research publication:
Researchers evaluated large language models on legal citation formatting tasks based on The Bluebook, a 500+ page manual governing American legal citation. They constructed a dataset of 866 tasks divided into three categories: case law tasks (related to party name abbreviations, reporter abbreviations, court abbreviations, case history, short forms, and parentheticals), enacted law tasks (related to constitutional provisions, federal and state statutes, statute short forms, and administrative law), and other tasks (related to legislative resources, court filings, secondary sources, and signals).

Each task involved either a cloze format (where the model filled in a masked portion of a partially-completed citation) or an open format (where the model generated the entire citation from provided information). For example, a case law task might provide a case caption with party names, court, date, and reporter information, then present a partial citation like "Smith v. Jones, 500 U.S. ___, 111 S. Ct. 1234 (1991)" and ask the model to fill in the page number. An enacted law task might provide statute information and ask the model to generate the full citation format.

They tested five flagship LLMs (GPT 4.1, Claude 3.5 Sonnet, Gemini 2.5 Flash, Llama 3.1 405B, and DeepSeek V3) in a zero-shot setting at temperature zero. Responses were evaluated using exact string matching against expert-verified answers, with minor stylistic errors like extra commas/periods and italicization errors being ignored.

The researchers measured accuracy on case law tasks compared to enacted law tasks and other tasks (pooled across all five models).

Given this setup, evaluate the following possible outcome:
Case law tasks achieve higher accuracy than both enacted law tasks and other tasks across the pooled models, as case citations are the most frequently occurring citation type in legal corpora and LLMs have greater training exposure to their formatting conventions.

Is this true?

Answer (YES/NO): YES